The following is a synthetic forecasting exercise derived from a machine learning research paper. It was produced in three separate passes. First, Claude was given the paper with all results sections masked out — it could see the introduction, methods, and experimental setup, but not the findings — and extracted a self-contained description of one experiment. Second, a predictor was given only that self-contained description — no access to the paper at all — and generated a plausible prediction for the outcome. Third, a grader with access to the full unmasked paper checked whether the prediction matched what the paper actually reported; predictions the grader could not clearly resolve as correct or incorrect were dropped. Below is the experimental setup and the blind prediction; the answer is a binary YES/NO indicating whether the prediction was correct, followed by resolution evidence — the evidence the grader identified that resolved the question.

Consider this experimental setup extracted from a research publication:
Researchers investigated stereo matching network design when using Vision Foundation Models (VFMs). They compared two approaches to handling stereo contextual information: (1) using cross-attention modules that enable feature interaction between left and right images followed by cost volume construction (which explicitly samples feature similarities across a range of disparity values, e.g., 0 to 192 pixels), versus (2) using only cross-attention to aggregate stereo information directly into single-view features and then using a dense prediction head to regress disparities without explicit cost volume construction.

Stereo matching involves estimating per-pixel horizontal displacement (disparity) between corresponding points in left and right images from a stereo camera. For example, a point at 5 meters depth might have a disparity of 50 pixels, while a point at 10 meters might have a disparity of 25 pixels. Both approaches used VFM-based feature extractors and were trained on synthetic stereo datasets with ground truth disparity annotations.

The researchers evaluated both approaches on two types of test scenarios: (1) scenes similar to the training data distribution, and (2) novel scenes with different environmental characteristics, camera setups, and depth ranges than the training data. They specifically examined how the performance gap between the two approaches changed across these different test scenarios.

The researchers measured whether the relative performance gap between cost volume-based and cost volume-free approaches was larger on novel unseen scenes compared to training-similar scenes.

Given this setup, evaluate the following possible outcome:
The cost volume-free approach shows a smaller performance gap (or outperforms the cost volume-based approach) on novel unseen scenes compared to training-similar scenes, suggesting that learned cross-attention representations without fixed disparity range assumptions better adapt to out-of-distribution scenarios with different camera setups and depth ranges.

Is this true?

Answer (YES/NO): NO